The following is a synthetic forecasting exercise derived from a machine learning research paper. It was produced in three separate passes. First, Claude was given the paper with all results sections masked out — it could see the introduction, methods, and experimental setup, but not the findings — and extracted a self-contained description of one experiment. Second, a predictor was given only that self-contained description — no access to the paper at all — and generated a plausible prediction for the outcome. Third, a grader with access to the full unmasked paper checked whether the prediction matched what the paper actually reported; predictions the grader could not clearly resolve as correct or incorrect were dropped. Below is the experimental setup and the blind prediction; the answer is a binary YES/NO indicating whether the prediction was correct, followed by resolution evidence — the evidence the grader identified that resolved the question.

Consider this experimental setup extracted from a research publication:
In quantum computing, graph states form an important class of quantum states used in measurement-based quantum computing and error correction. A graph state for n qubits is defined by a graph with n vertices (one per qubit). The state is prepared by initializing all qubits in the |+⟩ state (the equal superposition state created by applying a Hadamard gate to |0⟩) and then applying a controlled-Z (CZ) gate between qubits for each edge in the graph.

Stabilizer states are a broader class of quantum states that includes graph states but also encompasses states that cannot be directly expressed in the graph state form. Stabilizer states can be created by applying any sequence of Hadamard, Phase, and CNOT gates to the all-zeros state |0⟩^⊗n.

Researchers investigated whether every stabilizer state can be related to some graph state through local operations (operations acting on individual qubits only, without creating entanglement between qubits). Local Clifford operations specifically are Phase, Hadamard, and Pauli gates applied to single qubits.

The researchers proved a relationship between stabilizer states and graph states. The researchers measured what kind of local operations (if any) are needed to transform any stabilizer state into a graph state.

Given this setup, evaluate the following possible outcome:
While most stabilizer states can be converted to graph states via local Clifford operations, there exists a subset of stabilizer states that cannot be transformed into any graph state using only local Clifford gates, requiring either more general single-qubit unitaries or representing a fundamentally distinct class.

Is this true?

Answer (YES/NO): NO